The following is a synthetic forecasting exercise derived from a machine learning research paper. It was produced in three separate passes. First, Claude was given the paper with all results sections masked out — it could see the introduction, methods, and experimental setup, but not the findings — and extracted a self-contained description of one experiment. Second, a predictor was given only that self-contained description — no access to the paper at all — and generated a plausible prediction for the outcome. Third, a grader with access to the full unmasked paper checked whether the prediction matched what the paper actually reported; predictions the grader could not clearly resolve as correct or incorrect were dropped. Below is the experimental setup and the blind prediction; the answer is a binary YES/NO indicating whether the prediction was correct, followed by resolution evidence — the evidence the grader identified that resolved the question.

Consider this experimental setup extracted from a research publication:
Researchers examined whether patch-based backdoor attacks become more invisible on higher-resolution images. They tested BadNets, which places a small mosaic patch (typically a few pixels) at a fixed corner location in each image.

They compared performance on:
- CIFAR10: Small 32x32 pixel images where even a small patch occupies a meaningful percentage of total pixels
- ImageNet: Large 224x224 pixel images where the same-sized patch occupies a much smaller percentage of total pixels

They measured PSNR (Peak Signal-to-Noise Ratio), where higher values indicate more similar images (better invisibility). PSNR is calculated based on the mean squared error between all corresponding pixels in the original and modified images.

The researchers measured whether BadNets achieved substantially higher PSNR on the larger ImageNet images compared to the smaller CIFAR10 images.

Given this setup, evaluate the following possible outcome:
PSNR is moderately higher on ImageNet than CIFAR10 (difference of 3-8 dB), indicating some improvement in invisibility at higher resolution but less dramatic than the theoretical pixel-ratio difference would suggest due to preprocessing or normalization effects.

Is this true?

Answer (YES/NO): YES